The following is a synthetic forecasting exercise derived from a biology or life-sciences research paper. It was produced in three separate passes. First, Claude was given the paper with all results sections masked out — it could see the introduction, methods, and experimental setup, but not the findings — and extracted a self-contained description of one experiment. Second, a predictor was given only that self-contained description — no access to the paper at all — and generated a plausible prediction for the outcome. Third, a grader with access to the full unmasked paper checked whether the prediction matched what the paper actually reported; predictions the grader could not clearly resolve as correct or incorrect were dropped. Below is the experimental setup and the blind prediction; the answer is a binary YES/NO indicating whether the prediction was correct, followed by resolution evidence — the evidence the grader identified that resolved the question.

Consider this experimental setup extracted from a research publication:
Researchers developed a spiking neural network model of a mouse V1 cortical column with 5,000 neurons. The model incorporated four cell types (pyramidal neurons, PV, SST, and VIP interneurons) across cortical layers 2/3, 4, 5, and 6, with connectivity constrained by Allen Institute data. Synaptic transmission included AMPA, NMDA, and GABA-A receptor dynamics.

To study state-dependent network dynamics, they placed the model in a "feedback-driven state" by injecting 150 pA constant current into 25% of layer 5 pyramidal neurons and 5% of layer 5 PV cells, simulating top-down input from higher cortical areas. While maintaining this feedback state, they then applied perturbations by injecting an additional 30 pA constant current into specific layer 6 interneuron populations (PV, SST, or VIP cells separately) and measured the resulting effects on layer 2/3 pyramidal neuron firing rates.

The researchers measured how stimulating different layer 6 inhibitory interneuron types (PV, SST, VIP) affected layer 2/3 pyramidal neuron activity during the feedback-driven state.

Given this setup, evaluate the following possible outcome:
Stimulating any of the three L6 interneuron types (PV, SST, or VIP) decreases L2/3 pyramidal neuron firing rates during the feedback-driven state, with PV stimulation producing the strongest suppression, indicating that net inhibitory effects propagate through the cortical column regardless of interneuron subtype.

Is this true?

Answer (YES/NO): NO